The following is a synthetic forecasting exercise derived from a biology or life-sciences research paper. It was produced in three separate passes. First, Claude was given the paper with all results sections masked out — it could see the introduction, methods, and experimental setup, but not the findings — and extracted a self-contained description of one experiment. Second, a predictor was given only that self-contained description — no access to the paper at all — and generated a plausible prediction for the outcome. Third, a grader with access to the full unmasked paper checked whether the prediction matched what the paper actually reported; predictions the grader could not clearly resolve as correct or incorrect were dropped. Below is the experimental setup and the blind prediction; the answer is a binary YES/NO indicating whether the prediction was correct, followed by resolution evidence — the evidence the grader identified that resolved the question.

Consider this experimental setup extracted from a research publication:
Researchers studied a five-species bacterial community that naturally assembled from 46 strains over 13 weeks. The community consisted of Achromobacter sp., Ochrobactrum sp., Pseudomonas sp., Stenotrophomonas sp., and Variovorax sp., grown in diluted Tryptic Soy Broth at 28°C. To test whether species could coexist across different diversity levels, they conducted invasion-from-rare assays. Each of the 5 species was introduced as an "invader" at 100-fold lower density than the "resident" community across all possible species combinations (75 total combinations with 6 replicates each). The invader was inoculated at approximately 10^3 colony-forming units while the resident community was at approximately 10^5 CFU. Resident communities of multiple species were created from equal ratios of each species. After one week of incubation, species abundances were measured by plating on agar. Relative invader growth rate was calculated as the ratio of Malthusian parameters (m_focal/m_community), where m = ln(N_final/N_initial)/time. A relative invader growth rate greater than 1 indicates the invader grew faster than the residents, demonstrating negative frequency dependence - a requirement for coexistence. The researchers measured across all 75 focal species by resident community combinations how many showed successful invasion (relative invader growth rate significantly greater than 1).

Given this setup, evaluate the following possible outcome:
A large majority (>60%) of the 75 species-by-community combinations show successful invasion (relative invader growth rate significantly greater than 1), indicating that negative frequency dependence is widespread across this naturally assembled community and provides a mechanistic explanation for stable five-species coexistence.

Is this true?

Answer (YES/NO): YES